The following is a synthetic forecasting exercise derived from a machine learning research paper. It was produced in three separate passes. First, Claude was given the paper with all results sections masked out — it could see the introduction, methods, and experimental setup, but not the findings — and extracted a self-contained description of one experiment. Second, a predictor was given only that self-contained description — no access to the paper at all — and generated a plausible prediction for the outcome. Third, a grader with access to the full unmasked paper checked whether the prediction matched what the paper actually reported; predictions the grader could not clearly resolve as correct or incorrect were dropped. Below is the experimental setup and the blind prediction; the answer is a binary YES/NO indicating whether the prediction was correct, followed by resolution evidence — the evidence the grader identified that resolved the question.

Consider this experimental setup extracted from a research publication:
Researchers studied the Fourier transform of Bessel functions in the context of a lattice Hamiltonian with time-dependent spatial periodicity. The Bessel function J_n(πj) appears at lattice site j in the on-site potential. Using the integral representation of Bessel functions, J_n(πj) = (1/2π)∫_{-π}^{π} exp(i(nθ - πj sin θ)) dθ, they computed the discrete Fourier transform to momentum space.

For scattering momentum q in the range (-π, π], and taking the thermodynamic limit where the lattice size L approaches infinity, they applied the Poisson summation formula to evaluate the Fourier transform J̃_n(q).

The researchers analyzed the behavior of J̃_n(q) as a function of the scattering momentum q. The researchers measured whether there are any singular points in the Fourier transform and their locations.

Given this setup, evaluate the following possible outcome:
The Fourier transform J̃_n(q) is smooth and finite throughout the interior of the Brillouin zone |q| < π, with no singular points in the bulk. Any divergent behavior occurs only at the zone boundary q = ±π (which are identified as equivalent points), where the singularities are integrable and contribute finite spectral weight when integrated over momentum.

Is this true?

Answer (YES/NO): YES